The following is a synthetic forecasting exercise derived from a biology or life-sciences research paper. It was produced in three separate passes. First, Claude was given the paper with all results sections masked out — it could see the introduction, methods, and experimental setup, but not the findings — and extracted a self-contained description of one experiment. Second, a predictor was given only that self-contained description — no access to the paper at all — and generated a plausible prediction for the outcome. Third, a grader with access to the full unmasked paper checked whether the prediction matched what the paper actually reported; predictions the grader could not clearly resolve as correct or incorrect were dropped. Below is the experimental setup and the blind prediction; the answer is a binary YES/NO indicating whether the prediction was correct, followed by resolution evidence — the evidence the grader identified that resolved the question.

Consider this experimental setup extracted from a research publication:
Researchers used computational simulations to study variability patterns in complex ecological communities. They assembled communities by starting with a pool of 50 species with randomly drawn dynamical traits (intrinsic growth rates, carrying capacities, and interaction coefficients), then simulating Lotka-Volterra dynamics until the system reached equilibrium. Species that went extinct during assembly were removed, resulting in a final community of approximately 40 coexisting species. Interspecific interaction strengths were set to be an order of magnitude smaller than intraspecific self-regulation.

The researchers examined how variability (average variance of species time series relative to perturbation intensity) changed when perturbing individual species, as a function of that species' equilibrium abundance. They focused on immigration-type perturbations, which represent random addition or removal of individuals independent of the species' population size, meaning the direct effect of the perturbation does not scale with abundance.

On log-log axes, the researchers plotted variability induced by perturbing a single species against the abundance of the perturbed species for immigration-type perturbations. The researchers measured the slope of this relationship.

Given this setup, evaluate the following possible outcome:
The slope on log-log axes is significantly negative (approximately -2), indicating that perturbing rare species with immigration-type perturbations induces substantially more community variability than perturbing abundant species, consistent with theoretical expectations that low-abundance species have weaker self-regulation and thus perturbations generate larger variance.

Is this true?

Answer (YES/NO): NO